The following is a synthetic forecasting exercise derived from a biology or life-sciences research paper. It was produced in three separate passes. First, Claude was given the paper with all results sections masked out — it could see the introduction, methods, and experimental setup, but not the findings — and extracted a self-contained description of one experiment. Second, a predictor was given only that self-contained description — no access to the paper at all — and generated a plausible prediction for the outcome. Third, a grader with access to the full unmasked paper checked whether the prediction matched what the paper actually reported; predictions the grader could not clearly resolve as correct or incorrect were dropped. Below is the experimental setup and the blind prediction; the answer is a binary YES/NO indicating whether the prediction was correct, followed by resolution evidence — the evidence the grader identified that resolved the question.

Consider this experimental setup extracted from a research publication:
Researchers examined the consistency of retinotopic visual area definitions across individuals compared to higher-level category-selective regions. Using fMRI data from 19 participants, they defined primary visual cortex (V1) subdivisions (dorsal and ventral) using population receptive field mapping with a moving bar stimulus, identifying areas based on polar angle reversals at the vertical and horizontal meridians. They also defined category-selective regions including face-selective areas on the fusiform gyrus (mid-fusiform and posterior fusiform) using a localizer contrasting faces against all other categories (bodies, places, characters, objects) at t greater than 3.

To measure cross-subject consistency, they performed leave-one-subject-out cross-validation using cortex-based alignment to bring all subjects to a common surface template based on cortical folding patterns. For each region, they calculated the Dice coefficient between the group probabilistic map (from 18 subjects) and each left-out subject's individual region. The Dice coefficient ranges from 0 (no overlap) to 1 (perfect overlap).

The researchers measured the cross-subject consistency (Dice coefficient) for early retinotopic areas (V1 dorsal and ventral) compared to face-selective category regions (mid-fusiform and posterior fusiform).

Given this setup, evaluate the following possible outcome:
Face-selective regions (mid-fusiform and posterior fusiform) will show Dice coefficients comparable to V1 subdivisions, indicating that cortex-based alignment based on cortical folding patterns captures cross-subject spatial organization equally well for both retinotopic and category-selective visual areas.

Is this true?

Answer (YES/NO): NO